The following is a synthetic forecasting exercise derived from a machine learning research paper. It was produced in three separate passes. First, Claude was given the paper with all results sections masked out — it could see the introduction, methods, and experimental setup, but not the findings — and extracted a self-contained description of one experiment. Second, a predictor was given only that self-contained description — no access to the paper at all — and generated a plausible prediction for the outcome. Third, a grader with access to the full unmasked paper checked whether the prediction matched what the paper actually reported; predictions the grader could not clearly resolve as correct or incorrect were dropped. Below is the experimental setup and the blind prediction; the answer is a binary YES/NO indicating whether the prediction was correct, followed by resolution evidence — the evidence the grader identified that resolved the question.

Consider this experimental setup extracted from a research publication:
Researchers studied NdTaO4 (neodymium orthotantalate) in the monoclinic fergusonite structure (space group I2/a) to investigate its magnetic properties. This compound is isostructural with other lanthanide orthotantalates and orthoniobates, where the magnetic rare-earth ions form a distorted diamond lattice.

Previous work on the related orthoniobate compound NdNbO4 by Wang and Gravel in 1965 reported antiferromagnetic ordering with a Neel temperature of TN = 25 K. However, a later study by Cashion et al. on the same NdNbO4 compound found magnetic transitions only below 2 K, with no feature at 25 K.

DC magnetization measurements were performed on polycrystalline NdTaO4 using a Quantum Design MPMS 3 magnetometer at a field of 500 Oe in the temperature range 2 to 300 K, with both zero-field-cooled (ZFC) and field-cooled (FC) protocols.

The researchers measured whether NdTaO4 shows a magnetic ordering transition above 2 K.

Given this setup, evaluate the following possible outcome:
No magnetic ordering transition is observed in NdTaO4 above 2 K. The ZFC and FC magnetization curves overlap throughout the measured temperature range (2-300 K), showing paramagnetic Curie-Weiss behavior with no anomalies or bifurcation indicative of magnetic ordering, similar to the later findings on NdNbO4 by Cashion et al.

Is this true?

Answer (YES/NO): YES